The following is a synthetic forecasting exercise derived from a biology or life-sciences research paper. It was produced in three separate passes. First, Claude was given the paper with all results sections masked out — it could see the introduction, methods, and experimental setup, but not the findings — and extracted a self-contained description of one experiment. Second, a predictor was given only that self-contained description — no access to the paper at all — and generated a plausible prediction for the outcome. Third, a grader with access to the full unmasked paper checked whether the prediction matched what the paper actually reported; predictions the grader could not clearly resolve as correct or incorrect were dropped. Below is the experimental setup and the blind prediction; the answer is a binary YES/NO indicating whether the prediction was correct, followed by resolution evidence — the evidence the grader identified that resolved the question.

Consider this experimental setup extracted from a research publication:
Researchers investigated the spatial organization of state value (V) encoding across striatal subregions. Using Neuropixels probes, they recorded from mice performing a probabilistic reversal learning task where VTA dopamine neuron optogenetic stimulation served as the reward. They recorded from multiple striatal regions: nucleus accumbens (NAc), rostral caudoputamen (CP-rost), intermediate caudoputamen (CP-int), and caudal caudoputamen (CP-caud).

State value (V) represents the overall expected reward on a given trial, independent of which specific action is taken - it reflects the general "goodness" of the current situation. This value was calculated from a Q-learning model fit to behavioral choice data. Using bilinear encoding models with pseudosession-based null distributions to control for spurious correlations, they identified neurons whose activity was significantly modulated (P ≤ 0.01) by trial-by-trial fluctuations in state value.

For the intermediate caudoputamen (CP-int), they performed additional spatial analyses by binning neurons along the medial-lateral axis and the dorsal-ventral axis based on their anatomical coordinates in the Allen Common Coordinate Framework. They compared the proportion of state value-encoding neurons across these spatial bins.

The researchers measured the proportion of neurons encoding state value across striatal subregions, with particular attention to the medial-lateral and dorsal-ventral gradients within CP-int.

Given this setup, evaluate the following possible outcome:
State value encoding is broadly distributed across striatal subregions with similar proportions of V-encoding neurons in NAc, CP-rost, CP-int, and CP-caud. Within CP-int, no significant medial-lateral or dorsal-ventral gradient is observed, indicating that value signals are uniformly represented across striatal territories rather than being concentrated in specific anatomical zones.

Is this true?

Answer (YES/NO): NO